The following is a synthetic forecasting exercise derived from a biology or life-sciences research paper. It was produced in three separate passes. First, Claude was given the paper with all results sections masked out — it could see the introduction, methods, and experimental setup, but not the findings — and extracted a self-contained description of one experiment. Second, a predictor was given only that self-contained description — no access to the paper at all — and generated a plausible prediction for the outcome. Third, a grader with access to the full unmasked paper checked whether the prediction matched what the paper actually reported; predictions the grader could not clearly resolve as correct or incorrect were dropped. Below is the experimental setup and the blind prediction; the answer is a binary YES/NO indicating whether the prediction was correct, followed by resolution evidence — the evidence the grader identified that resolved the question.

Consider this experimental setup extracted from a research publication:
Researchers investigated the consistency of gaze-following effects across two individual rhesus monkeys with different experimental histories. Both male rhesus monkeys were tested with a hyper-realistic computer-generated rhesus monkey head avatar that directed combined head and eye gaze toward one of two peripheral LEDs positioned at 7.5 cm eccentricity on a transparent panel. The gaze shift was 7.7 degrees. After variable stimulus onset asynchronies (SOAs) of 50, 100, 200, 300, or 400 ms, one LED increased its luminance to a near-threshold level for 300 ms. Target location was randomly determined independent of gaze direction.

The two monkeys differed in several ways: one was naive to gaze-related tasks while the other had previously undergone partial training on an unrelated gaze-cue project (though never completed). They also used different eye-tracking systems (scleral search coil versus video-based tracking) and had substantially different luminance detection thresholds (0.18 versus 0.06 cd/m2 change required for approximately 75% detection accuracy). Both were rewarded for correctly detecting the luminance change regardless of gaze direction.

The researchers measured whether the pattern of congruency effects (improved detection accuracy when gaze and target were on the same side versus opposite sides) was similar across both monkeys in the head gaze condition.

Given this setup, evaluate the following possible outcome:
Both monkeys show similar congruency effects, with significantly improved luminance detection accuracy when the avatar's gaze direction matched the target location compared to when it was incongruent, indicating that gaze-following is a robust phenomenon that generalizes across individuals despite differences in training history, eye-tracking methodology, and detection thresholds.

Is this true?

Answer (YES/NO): YES